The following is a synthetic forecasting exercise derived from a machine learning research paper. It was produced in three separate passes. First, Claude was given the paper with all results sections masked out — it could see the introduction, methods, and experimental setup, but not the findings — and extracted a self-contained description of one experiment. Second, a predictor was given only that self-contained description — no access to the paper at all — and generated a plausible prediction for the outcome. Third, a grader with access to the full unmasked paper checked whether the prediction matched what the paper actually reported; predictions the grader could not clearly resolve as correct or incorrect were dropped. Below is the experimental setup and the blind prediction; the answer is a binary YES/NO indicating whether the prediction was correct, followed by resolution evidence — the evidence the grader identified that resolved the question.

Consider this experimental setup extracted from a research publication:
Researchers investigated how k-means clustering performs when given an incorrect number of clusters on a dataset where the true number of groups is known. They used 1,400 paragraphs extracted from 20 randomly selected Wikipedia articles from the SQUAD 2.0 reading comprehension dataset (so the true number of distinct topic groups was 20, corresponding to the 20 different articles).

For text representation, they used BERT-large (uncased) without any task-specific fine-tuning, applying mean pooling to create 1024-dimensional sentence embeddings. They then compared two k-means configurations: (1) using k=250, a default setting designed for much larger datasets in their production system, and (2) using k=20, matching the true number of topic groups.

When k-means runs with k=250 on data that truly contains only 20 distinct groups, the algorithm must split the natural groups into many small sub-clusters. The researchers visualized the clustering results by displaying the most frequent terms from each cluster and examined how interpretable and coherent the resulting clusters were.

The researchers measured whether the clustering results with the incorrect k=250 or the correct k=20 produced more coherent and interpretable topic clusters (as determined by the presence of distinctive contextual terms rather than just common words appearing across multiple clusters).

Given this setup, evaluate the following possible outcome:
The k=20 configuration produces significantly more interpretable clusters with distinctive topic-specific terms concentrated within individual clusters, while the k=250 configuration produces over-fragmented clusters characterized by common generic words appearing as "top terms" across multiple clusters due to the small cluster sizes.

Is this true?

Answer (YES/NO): YES